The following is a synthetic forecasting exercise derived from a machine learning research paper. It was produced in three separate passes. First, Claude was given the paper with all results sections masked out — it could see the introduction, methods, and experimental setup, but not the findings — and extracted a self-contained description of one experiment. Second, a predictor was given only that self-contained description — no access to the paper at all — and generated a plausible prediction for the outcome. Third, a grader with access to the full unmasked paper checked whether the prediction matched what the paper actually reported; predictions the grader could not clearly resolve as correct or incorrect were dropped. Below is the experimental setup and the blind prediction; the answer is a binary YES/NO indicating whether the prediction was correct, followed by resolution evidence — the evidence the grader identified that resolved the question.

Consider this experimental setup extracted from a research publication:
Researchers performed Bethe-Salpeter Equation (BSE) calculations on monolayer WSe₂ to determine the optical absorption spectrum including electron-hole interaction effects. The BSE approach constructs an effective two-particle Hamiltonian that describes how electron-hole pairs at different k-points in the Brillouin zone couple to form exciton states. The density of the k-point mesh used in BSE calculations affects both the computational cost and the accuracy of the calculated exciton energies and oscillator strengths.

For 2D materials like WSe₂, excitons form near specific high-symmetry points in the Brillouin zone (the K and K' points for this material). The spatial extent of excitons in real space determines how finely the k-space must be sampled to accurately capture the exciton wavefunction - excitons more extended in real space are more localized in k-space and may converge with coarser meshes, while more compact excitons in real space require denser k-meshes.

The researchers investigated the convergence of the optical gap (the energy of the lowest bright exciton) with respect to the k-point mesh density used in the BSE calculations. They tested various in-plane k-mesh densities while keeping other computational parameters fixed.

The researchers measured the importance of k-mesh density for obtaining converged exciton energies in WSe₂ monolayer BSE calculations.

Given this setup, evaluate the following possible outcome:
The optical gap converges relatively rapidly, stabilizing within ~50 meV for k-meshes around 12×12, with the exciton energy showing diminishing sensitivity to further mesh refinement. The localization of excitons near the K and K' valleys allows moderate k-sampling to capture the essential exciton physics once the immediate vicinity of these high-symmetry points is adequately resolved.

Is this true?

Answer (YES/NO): NO